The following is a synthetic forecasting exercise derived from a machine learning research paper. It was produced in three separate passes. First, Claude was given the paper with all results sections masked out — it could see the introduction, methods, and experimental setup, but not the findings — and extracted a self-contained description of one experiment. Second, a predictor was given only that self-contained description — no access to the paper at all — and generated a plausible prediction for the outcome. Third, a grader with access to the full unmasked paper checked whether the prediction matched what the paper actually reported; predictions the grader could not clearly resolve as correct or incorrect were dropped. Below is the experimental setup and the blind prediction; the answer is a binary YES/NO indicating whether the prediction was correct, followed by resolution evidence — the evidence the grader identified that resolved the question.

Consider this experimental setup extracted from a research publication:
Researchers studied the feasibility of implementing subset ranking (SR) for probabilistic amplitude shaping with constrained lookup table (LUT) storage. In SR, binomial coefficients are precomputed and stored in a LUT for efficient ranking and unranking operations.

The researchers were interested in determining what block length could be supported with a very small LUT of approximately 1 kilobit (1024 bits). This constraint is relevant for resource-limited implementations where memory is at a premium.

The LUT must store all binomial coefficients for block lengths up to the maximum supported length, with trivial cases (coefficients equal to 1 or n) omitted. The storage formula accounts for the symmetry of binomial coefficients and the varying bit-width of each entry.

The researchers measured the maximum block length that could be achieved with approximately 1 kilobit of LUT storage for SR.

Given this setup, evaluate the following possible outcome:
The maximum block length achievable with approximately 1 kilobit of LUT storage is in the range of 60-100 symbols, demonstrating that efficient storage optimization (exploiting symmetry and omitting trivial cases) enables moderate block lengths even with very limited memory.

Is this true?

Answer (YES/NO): NO